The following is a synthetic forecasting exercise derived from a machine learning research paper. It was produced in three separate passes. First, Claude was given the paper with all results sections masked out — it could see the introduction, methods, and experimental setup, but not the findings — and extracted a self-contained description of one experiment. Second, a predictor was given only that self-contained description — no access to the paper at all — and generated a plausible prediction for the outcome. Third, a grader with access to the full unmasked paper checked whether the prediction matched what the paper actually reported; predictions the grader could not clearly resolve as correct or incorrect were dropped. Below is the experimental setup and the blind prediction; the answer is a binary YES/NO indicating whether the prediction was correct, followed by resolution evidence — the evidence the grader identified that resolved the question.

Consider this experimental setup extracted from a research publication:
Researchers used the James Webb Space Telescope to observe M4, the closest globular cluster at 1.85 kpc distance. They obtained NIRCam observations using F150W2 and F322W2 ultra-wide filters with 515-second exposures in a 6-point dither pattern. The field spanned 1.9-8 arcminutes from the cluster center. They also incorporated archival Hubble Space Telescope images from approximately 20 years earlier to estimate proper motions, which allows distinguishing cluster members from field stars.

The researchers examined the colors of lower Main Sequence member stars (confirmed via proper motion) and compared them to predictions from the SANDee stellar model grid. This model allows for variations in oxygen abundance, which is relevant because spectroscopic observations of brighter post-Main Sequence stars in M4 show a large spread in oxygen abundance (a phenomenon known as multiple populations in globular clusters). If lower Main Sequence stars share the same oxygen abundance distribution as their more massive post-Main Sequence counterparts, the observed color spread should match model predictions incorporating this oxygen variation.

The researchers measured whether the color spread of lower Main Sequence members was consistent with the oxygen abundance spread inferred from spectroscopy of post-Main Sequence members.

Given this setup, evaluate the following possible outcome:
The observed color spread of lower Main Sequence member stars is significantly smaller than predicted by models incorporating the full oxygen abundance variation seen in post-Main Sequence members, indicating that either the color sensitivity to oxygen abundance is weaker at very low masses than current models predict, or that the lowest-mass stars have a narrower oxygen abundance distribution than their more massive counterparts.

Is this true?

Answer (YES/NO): NO